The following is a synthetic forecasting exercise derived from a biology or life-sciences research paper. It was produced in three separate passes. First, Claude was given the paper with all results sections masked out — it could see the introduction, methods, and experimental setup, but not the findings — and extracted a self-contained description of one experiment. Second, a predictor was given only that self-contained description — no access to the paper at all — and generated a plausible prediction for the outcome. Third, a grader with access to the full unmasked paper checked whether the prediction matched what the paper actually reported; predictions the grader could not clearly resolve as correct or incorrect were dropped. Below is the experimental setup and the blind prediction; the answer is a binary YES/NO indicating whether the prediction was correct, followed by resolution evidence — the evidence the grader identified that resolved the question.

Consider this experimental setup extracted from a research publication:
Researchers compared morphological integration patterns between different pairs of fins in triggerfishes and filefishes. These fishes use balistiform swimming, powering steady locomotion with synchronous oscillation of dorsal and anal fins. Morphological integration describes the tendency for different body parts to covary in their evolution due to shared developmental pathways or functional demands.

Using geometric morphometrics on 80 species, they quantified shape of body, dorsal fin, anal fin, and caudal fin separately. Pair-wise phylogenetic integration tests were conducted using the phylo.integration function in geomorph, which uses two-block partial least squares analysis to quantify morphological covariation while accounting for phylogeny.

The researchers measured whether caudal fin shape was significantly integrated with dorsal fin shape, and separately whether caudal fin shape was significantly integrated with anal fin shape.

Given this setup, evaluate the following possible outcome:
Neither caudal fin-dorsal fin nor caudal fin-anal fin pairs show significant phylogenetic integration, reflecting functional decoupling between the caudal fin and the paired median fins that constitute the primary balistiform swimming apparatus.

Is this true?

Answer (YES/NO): NO